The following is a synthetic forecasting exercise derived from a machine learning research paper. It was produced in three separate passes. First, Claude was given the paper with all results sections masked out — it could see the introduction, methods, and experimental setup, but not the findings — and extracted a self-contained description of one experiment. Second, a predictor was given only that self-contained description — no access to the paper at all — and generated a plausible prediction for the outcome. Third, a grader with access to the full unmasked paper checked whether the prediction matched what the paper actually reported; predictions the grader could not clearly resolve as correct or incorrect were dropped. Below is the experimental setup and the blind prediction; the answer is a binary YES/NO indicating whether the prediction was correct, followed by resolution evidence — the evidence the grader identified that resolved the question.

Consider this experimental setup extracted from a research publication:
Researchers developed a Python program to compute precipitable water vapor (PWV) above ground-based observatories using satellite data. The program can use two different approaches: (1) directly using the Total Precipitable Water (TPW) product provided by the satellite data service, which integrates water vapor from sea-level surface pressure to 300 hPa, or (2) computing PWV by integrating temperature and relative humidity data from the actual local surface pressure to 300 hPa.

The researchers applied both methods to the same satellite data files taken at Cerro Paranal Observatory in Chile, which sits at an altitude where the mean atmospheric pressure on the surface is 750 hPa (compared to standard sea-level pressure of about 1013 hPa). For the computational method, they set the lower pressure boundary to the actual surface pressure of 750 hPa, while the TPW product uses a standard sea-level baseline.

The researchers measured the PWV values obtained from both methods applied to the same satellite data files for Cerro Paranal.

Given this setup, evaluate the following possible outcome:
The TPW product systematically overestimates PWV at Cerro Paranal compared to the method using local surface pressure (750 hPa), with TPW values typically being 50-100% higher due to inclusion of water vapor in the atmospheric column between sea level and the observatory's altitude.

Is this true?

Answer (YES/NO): NO